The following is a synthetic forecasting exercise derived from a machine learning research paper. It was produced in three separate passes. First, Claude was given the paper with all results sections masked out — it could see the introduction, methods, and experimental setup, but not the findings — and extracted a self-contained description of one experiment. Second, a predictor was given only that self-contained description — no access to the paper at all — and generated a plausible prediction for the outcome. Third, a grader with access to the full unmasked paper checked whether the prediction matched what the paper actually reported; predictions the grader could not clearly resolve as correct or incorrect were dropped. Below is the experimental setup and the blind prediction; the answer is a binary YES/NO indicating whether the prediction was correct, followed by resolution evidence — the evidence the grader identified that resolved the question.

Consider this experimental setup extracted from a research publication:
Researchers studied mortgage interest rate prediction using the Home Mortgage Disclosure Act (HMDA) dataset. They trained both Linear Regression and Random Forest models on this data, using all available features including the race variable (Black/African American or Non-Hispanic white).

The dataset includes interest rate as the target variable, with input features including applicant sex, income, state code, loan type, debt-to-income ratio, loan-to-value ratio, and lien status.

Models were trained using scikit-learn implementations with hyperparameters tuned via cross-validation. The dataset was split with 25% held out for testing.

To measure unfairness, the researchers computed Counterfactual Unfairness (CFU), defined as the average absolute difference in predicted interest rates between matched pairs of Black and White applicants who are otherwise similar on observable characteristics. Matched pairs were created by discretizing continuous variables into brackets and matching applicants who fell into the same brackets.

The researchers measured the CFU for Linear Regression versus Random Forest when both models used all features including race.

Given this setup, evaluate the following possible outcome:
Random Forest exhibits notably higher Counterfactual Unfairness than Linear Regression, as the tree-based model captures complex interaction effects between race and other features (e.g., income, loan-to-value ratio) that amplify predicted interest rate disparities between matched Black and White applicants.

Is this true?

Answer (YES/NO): NO